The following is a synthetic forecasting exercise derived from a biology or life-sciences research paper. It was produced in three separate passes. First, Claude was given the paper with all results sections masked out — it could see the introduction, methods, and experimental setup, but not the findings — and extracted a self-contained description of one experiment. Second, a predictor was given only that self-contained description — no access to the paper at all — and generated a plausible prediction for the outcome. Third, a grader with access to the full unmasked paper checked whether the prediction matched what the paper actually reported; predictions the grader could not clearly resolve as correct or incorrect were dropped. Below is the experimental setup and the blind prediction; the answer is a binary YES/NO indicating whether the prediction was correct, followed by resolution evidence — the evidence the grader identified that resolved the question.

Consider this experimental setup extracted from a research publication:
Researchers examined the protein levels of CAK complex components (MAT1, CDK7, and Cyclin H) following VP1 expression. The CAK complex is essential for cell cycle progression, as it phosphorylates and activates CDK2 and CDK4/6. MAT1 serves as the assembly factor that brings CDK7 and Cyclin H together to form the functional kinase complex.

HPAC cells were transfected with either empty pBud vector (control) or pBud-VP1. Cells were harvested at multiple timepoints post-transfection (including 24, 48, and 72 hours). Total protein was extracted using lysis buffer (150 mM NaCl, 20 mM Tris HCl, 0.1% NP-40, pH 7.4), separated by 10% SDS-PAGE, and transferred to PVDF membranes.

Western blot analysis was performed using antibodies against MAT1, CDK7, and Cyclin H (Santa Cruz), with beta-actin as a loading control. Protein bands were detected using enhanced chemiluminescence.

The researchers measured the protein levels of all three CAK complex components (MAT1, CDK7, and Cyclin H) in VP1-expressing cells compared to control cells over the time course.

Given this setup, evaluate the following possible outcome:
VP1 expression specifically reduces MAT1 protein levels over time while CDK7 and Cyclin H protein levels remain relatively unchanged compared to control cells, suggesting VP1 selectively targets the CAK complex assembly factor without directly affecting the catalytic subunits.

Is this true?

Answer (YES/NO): NO